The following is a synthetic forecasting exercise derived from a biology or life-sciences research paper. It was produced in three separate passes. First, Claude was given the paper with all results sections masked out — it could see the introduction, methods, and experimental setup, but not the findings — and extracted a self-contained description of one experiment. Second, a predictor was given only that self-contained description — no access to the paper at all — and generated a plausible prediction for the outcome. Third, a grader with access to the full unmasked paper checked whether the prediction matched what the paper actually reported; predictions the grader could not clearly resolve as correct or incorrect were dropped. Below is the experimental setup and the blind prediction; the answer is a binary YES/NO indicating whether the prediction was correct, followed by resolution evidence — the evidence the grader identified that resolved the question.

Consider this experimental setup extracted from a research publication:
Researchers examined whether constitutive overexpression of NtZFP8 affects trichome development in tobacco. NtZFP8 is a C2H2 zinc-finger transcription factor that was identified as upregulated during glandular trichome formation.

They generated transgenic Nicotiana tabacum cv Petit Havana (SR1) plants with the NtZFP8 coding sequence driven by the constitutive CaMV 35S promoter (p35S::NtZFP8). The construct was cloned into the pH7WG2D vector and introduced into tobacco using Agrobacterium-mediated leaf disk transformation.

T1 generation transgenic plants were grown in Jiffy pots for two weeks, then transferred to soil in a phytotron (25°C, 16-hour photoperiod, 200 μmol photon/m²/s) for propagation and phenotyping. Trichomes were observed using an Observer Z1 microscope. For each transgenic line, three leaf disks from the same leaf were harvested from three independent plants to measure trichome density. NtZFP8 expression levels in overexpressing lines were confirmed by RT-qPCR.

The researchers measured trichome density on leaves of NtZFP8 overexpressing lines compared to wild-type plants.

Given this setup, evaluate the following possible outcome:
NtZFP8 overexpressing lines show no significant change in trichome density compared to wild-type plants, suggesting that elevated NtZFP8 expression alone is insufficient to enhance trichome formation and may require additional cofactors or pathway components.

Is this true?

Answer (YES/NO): NO